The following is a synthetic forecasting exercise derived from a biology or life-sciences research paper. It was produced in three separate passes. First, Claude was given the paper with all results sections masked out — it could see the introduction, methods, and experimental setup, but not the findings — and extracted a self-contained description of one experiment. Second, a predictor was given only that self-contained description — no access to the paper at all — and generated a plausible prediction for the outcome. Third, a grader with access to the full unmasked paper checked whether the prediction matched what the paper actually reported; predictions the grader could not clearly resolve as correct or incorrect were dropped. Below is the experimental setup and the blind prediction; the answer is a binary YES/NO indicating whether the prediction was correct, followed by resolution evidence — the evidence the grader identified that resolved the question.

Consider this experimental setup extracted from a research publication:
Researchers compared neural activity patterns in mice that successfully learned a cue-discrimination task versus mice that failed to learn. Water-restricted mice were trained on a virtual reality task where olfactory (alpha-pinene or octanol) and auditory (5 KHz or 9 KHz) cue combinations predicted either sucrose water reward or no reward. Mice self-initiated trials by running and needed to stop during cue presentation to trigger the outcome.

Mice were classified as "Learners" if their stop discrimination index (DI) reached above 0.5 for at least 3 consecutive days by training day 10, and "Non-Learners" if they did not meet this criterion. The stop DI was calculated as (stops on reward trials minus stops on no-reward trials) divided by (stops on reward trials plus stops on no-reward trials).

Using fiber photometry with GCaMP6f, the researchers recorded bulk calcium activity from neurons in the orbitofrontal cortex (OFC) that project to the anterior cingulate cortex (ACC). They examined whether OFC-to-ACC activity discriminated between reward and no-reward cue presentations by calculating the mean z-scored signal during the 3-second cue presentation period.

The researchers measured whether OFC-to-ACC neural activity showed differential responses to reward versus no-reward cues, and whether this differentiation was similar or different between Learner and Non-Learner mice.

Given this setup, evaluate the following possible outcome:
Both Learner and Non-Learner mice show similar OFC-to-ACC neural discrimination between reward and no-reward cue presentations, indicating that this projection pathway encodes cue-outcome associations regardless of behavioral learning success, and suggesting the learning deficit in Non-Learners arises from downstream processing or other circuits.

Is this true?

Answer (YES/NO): NO